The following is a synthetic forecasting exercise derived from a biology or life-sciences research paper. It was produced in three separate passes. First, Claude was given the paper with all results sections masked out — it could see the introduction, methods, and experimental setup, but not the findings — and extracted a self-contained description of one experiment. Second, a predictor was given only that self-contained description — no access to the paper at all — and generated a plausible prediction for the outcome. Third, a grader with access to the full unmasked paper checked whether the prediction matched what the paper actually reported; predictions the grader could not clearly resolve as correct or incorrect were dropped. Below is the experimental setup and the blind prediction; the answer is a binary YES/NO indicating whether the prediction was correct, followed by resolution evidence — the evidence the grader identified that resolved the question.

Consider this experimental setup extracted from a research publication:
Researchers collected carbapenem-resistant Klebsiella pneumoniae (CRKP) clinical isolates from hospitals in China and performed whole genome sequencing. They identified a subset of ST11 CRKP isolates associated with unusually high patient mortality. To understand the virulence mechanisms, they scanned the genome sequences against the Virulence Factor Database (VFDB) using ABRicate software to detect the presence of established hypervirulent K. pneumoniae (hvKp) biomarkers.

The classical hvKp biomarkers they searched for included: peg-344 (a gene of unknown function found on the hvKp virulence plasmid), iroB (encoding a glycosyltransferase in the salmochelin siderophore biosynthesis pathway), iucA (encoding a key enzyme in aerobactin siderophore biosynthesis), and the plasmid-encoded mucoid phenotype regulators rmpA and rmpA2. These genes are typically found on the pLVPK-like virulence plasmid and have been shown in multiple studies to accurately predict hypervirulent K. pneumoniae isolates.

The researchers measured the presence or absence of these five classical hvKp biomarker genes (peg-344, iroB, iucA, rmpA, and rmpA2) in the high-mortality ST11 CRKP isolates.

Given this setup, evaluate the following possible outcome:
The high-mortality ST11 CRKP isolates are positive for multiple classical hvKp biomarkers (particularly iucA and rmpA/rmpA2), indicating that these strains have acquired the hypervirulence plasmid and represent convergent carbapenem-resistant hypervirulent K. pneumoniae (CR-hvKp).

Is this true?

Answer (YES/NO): NO